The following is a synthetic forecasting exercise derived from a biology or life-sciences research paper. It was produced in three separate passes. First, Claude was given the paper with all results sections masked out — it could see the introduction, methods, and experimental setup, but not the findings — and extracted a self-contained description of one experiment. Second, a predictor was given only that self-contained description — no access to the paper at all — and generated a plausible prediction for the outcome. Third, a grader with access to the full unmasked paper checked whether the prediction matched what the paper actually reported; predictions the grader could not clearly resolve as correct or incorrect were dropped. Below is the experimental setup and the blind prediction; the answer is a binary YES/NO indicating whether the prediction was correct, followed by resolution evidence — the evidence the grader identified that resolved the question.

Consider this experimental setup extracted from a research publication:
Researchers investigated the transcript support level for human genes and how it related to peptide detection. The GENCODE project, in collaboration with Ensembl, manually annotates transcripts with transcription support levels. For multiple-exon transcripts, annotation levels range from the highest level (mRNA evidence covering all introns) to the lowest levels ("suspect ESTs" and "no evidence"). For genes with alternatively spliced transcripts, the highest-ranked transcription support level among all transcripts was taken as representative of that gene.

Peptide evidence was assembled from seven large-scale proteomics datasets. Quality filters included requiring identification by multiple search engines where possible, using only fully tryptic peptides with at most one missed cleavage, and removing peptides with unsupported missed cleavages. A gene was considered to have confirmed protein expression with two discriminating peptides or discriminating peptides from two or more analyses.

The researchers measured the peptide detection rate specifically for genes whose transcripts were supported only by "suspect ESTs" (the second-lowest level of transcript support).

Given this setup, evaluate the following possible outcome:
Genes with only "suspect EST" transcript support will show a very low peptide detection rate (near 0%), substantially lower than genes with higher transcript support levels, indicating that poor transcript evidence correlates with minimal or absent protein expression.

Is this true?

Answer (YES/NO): YES